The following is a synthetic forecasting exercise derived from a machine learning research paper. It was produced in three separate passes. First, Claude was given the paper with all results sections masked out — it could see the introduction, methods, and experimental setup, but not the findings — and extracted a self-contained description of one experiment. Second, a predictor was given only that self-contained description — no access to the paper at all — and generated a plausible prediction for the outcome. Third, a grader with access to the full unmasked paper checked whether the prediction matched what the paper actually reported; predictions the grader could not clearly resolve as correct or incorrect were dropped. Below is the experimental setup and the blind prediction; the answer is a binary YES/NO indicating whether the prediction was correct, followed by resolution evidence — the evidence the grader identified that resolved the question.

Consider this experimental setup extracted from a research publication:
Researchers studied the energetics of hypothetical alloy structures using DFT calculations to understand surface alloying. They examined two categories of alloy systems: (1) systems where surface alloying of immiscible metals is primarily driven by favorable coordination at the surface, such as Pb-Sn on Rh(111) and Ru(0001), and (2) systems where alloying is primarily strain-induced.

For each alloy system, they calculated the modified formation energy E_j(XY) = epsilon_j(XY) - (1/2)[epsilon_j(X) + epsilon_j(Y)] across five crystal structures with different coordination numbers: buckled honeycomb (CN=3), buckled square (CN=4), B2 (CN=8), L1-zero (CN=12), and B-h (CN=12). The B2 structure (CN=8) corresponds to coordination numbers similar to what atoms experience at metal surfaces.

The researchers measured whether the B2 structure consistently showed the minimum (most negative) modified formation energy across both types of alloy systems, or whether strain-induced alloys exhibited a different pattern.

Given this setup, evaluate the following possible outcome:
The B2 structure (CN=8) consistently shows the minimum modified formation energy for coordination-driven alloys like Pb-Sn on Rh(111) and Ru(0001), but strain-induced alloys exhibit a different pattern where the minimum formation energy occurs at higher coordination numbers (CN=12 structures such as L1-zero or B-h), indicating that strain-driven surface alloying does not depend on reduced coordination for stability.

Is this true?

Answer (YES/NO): NO